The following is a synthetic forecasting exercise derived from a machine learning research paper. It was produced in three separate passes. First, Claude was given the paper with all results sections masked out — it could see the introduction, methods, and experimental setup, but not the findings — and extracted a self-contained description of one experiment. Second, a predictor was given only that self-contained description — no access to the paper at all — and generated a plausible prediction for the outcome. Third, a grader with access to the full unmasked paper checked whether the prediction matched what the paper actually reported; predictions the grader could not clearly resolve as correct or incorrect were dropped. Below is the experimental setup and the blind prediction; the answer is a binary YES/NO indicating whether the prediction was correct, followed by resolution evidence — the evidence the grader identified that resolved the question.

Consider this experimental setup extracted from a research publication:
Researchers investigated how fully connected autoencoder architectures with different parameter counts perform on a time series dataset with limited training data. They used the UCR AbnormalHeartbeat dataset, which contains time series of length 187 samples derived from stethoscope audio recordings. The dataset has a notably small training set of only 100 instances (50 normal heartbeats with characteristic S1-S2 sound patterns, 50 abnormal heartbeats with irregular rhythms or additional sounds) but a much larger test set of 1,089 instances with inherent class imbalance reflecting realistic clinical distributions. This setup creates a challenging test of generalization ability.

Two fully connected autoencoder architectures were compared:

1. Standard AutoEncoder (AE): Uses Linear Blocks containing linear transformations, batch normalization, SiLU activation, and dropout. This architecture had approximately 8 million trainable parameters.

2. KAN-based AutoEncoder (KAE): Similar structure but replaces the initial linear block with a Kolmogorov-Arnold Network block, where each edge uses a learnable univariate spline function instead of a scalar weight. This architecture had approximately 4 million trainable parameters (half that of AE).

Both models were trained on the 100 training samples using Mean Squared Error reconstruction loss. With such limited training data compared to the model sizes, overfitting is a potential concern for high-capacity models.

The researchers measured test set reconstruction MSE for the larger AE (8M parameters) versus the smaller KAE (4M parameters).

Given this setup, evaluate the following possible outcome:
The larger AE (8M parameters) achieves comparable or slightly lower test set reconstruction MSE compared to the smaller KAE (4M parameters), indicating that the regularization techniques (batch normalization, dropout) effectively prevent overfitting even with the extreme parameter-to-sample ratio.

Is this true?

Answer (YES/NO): NO